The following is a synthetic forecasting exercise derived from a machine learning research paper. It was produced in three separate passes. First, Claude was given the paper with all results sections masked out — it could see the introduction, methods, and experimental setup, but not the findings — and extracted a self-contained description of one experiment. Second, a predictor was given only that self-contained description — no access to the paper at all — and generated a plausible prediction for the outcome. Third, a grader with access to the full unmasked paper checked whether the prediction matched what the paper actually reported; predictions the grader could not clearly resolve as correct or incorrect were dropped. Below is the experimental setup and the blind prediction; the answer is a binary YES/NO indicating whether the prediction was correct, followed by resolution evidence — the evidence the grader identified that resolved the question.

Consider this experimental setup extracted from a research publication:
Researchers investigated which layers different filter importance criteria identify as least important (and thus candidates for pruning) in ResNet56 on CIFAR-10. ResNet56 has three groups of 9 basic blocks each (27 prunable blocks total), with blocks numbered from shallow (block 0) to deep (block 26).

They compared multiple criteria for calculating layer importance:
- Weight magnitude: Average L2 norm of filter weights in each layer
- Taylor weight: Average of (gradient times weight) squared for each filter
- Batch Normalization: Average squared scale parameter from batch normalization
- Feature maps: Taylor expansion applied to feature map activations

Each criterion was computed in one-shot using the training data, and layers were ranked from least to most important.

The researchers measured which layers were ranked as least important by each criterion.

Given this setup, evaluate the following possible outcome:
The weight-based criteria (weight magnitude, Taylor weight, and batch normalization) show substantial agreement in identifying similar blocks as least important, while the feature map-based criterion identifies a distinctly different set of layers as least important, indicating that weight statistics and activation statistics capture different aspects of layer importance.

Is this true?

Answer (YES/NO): YES